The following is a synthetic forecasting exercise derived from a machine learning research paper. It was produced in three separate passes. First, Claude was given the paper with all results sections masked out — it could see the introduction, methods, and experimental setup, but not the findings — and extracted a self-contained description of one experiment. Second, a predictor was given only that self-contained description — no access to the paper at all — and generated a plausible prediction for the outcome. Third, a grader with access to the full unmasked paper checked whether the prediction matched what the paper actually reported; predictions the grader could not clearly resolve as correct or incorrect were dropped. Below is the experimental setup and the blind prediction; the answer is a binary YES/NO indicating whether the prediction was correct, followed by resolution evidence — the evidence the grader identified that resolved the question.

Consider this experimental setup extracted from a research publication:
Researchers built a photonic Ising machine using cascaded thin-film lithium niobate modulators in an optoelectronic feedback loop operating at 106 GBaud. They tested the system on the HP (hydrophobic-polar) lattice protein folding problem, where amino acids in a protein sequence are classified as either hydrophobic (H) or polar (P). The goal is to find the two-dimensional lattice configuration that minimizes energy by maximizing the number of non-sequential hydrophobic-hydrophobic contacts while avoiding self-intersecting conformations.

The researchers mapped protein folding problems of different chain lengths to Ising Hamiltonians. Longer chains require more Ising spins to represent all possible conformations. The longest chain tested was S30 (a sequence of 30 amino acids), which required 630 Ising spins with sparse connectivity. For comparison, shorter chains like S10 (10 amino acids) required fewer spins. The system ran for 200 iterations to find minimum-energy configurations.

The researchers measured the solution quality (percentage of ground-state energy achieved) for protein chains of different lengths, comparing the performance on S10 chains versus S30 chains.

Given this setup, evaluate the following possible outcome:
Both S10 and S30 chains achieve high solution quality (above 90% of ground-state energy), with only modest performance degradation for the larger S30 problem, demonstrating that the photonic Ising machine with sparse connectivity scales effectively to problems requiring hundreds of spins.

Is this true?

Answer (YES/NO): NO